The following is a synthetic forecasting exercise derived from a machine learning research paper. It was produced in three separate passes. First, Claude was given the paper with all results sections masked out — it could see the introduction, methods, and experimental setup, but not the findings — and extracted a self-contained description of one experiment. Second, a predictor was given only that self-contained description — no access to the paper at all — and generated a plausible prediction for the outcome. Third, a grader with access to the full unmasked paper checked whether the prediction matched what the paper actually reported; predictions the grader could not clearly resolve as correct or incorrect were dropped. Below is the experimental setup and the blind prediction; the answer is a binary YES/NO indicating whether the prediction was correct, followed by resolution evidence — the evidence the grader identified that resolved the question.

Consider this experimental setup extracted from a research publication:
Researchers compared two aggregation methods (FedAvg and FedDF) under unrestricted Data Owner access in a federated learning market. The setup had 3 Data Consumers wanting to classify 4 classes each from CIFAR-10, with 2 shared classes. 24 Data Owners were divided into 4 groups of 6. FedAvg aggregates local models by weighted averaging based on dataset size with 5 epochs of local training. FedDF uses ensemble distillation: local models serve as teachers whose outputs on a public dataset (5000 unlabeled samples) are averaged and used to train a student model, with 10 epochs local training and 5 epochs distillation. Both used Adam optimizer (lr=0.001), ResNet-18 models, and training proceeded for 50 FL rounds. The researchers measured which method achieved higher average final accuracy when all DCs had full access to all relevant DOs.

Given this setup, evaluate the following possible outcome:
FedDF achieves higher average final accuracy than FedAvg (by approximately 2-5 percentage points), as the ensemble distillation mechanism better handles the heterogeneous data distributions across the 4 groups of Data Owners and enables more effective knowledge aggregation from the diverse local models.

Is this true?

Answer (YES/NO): NO